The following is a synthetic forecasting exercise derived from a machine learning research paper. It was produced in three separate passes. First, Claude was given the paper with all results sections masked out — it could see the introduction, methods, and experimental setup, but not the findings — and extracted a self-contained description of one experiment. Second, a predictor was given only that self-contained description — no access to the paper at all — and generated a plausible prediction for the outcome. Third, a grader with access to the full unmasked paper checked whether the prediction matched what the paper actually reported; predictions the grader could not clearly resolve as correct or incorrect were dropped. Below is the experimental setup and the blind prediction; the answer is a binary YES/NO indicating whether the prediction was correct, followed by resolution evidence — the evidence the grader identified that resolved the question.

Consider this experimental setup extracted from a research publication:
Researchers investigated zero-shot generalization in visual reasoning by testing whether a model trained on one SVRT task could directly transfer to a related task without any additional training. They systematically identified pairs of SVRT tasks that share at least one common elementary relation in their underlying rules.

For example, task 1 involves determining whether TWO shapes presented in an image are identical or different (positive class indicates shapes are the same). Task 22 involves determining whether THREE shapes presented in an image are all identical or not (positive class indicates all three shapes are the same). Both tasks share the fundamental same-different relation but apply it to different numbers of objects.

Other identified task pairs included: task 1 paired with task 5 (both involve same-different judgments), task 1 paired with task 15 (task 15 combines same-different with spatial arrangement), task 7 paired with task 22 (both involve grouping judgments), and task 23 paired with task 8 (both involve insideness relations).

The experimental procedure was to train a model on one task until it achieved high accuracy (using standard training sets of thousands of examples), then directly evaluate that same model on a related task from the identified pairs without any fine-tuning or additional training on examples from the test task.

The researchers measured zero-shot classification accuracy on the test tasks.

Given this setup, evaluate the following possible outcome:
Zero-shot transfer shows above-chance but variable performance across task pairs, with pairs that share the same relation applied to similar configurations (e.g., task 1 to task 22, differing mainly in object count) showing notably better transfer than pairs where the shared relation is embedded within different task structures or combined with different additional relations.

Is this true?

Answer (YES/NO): NO